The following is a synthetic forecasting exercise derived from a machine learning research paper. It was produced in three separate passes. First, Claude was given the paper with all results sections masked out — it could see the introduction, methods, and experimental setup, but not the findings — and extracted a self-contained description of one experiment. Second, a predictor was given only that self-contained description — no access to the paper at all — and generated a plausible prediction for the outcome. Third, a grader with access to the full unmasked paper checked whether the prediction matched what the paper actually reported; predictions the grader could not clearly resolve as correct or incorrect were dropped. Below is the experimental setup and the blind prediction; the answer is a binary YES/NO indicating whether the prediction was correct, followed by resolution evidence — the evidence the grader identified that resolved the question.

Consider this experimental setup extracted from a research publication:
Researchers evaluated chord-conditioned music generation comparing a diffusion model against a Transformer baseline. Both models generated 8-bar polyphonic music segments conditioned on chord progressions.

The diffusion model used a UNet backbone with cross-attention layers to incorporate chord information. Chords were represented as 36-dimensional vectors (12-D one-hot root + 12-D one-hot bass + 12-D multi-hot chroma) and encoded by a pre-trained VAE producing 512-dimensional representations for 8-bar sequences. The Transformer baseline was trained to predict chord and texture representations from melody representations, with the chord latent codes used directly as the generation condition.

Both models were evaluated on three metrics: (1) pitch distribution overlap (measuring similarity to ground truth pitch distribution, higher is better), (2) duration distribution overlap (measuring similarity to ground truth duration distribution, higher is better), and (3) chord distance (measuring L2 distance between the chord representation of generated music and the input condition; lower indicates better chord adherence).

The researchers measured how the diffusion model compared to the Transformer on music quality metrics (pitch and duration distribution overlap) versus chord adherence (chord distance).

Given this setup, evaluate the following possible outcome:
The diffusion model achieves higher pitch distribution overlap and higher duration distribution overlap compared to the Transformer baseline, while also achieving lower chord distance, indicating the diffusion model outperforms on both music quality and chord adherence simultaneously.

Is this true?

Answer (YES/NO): NO